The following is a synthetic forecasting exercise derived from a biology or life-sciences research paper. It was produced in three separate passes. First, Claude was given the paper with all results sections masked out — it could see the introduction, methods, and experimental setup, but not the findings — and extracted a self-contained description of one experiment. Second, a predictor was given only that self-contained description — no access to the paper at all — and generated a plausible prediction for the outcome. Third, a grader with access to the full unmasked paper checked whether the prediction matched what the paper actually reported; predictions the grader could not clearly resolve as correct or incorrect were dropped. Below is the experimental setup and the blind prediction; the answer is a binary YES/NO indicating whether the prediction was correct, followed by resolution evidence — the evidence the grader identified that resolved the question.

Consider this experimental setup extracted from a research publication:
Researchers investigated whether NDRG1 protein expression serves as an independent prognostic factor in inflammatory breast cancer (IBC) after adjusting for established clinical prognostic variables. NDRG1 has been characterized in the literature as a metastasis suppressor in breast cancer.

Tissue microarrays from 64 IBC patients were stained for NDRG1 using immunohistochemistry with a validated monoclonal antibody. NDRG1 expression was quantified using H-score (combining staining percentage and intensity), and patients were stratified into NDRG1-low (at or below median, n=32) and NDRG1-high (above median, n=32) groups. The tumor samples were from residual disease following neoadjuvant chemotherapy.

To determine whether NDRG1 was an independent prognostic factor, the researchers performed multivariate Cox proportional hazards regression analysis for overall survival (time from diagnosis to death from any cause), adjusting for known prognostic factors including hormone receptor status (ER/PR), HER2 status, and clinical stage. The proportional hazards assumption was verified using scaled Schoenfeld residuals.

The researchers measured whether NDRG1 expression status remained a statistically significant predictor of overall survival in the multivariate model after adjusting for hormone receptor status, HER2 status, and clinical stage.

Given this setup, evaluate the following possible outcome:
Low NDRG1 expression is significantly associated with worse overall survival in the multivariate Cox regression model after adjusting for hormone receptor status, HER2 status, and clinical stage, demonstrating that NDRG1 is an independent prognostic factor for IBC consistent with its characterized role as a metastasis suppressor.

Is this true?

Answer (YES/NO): NO